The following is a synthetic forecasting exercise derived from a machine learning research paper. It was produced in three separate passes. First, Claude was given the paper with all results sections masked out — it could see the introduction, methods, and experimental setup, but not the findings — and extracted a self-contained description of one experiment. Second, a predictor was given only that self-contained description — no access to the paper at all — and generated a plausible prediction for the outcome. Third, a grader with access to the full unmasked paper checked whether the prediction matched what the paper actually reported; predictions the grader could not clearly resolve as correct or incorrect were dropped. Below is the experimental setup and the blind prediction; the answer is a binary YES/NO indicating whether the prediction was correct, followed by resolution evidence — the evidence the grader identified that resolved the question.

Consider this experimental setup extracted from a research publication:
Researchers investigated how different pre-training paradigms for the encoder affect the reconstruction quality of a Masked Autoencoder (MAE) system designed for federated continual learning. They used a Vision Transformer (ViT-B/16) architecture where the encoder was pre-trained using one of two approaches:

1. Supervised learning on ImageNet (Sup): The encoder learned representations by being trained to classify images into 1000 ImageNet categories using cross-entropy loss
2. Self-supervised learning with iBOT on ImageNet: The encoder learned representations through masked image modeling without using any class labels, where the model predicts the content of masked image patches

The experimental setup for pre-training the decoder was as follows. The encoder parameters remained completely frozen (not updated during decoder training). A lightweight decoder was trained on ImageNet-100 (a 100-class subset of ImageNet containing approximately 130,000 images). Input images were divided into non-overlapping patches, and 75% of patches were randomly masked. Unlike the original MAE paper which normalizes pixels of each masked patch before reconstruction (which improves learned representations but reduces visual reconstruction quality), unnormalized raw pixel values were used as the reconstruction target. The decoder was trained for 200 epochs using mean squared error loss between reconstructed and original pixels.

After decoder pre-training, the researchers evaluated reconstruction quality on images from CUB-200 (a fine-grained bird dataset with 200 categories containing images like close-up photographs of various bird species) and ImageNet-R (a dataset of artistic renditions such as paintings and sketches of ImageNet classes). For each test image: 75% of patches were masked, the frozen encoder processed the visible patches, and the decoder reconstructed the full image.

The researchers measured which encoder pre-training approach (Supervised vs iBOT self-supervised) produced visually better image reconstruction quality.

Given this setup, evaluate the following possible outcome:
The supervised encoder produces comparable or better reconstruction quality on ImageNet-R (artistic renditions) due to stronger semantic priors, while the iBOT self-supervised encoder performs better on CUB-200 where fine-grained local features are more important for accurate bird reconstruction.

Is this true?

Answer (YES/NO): NO